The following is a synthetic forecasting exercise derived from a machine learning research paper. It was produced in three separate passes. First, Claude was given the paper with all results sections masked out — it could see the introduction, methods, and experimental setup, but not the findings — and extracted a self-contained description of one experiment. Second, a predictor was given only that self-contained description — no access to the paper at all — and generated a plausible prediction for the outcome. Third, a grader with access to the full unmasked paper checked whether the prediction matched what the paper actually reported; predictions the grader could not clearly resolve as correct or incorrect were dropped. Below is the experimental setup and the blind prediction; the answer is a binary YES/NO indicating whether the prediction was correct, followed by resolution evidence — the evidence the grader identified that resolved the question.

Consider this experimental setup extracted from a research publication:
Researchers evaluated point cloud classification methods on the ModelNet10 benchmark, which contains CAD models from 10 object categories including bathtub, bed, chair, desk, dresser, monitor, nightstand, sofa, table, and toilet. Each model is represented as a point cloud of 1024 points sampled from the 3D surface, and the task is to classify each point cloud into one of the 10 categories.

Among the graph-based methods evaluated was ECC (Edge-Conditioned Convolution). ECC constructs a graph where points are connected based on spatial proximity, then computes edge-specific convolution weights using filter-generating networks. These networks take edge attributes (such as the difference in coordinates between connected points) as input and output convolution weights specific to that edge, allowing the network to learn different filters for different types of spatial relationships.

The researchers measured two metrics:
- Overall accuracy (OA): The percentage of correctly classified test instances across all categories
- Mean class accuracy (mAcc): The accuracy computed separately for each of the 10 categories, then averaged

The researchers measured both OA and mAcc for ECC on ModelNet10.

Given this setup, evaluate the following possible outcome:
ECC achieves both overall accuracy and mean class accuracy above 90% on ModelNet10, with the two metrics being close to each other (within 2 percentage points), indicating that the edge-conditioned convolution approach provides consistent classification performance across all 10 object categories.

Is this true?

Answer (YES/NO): YES